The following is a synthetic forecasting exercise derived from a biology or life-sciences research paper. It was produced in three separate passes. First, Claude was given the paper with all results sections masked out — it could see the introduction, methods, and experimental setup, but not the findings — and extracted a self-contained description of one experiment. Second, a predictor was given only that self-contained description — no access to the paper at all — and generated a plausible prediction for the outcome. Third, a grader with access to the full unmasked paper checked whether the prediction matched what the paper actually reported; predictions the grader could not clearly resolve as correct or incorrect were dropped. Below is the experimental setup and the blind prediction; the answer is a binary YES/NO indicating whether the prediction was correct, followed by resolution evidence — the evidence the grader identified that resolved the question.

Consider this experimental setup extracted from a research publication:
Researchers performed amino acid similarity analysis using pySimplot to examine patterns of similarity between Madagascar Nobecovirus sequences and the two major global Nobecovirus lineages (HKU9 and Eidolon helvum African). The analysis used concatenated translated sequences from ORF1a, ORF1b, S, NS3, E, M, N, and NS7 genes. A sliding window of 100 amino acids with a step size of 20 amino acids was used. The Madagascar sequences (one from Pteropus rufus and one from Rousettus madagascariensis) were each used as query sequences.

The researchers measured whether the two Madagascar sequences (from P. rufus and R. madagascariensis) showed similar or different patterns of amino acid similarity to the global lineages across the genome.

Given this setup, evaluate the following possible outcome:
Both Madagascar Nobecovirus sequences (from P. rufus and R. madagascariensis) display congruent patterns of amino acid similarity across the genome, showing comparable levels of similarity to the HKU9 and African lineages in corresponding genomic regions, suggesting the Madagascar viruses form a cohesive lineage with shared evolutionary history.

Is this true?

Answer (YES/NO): NO